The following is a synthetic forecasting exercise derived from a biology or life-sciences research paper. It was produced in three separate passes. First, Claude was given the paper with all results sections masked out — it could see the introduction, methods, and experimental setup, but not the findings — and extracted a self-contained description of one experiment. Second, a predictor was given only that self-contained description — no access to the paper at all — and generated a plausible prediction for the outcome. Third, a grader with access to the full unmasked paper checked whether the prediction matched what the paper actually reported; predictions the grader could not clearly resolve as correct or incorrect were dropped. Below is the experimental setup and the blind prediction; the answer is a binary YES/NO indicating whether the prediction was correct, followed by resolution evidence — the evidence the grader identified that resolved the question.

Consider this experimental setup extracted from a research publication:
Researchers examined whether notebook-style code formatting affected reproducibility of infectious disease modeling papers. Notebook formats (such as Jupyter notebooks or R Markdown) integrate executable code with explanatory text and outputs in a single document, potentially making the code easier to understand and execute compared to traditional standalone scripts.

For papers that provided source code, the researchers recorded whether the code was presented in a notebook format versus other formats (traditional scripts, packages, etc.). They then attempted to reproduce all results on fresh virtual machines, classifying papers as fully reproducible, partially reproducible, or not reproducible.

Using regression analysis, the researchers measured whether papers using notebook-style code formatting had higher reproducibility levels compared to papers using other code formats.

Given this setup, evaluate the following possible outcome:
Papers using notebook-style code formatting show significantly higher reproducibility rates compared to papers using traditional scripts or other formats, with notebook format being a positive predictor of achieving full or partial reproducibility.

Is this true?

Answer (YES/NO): NO